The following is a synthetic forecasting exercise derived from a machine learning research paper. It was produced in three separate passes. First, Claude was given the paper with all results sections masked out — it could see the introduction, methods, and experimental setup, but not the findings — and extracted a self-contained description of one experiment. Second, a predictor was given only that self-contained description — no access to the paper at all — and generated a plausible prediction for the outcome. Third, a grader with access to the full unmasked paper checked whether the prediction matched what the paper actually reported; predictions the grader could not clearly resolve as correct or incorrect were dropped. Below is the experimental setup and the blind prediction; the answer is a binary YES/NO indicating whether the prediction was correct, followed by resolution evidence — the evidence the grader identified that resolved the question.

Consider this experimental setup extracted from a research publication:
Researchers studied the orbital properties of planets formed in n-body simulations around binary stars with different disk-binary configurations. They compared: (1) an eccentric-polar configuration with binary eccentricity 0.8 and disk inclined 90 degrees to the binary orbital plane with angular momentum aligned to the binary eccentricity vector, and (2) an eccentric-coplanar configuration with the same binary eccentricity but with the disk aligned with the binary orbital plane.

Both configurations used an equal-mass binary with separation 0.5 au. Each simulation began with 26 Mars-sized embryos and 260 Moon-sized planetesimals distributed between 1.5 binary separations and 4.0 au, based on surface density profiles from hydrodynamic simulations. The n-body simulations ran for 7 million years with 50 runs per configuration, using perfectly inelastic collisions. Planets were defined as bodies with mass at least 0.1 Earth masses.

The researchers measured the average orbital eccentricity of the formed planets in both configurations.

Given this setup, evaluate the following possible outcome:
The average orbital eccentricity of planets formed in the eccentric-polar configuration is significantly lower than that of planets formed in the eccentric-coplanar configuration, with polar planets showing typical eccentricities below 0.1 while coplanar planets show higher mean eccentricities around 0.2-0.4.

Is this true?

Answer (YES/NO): NO